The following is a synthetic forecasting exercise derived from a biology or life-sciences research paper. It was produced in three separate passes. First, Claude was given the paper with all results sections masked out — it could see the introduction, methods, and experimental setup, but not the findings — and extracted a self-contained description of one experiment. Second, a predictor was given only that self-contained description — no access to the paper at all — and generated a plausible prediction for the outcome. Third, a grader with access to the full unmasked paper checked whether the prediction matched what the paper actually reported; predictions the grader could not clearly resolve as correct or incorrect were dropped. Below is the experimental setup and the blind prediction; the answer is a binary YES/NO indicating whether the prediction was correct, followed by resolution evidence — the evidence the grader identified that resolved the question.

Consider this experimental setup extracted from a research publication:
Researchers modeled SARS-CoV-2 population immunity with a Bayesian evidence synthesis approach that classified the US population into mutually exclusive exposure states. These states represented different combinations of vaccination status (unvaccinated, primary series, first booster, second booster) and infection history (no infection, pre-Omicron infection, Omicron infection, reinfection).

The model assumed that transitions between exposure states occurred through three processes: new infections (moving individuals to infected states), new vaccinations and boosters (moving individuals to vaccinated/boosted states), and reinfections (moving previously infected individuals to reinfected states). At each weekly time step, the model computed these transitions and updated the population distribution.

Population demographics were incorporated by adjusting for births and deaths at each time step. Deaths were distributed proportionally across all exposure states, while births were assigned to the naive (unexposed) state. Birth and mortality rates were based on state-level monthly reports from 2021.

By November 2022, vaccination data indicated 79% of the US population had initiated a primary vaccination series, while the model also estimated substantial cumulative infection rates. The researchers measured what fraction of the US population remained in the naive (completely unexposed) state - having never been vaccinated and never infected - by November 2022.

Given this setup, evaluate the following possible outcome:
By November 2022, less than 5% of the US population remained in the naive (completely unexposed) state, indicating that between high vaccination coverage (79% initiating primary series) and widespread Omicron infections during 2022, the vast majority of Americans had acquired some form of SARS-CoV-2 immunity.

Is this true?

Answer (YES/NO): YES